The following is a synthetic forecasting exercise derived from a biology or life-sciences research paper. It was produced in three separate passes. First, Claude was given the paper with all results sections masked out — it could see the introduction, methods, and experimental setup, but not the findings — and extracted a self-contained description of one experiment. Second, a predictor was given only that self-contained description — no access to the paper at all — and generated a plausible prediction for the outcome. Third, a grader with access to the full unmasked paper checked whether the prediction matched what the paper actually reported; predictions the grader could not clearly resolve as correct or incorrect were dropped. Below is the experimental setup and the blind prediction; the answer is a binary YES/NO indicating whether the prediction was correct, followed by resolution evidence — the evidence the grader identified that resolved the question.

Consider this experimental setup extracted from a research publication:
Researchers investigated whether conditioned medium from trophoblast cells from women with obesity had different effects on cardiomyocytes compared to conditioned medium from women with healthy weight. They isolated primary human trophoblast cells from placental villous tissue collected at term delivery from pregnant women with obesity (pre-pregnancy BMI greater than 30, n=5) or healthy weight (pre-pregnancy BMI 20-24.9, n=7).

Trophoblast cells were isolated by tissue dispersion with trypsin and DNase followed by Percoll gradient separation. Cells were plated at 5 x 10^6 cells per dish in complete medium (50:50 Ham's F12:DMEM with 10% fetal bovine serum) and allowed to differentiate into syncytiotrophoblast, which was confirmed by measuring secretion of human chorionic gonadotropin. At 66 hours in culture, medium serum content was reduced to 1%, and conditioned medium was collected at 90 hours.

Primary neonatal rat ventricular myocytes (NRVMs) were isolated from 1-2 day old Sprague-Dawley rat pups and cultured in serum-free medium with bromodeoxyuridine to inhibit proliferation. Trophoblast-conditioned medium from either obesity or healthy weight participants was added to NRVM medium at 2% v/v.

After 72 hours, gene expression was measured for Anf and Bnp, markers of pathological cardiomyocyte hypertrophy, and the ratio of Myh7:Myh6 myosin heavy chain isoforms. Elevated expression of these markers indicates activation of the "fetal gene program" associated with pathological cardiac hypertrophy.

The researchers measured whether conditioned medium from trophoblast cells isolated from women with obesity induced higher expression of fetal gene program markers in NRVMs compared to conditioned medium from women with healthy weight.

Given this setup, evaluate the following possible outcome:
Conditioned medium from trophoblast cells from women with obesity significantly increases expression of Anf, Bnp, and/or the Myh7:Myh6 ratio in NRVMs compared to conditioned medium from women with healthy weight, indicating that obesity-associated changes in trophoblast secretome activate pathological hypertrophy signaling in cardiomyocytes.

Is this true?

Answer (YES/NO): YES